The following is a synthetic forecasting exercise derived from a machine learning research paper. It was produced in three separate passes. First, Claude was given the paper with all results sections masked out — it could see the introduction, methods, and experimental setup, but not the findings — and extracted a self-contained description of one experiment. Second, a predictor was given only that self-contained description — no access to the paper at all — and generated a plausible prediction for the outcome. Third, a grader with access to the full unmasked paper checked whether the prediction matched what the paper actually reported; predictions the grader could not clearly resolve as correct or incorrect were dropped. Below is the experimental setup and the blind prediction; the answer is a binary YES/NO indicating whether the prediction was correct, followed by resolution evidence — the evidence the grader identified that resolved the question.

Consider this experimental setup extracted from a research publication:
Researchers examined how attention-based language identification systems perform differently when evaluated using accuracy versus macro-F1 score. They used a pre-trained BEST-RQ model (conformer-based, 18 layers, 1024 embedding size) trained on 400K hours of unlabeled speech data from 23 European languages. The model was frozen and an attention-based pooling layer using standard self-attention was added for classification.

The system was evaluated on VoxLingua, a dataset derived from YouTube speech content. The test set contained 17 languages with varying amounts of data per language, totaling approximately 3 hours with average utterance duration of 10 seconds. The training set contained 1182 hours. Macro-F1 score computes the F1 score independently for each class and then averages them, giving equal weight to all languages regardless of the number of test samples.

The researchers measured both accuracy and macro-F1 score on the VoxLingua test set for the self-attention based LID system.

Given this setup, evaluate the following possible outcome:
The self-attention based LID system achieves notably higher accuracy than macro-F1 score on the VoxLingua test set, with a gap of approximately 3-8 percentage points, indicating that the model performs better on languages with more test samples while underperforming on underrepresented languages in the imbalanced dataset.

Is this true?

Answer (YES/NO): NO